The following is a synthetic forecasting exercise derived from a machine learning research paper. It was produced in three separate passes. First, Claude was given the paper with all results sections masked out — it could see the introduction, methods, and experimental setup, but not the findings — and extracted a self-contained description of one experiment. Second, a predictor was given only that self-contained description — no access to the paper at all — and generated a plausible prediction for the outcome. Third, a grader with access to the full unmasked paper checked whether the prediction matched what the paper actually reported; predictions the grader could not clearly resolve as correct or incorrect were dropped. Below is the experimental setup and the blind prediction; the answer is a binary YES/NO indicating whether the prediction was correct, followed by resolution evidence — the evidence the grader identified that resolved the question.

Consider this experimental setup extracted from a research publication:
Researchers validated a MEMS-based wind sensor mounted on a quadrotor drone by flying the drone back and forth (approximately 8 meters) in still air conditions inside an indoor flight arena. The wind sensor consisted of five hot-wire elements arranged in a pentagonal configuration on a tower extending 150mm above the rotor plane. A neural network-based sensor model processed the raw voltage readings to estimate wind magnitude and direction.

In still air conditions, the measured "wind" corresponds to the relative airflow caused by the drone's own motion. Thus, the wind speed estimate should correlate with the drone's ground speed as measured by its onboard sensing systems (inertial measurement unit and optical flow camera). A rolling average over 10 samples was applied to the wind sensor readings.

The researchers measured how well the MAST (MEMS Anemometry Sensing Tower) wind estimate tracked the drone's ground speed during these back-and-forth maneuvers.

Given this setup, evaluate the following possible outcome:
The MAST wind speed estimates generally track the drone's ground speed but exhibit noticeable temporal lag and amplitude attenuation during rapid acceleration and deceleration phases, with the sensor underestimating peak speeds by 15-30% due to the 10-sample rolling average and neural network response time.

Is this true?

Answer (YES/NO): NO